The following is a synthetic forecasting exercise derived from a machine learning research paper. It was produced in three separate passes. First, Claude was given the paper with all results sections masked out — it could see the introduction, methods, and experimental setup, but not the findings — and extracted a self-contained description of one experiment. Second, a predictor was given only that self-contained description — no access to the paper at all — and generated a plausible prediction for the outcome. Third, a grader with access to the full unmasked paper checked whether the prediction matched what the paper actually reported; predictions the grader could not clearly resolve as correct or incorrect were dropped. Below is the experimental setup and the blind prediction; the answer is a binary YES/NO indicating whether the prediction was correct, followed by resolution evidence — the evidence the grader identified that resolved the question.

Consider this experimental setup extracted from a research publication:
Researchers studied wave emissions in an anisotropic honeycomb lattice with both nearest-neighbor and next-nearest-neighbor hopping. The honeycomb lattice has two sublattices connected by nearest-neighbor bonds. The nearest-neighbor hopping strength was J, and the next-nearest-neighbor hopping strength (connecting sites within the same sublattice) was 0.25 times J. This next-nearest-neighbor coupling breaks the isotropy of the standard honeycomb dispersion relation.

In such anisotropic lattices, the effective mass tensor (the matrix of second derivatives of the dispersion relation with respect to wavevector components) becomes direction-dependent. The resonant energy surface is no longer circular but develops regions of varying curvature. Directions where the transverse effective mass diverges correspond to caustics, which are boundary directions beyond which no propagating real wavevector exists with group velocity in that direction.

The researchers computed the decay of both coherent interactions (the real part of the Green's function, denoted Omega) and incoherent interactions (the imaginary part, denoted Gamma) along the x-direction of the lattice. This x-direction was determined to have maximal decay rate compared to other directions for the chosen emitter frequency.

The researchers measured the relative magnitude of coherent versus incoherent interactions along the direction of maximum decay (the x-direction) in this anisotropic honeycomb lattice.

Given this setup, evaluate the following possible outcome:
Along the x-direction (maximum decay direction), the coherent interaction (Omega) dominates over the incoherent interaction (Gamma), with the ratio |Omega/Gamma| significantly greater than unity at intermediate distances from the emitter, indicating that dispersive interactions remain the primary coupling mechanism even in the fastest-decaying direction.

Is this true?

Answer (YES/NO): NO